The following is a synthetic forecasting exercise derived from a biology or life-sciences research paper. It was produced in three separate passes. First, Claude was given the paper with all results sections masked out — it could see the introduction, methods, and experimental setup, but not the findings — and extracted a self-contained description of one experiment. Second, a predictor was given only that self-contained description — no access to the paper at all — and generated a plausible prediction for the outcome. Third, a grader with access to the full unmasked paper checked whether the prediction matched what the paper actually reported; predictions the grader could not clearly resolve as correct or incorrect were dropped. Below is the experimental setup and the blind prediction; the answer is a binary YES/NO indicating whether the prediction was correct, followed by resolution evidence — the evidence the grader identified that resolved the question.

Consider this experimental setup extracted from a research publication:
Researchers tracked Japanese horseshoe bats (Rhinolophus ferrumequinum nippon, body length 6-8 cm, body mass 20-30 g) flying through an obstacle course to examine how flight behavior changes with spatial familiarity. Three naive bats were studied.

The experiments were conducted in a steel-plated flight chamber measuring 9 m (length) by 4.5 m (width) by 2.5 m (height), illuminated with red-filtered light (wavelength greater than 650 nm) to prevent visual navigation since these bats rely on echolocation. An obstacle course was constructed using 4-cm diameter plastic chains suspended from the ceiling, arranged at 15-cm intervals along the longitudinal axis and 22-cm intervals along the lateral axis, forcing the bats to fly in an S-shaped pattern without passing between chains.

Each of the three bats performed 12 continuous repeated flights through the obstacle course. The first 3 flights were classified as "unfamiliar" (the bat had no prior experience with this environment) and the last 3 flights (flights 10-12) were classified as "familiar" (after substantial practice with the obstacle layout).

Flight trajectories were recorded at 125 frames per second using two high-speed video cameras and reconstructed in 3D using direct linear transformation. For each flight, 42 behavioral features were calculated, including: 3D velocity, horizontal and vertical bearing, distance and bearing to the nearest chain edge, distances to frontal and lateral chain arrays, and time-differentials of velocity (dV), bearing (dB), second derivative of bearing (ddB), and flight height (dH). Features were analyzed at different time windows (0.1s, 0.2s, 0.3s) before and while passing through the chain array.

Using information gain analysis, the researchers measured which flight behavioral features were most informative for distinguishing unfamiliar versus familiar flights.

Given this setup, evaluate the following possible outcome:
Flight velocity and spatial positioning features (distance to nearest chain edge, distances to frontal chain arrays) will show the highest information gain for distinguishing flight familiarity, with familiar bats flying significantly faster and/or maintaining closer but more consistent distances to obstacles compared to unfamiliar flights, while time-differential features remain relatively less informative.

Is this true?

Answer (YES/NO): YES